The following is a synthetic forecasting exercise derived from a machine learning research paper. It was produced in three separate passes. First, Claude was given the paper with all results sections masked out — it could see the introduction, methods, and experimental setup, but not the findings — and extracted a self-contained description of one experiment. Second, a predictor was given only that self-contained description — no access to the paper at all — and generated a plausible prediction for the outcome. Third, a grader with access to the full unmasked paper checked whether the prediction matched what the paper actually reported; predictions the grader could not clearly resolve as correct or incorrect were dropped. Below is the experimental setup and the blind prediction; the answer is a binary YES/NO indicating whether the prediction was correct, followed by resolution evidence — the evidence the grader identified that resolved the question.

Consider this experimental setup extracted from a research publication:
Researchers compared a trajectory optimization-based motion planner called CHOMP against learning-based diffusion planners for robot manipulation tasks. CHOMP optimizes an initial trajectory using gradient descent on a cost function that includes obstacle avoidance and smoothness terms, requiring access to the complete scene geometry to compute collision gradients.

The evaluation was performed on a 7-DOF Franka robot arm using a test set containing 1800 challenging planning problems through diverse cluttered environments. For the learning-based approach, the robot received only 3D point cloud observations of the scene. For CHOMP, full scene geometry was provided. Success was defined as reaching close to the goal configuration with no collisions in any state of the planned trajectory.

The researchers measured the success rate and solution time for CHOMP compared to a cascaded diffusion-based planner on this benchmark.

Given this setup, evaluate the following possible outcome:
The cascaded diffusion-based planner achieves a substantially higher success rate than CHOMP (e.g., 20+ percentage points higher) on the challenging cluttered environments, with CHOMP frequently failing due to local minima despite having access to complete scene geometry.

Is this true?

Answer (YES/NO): YES